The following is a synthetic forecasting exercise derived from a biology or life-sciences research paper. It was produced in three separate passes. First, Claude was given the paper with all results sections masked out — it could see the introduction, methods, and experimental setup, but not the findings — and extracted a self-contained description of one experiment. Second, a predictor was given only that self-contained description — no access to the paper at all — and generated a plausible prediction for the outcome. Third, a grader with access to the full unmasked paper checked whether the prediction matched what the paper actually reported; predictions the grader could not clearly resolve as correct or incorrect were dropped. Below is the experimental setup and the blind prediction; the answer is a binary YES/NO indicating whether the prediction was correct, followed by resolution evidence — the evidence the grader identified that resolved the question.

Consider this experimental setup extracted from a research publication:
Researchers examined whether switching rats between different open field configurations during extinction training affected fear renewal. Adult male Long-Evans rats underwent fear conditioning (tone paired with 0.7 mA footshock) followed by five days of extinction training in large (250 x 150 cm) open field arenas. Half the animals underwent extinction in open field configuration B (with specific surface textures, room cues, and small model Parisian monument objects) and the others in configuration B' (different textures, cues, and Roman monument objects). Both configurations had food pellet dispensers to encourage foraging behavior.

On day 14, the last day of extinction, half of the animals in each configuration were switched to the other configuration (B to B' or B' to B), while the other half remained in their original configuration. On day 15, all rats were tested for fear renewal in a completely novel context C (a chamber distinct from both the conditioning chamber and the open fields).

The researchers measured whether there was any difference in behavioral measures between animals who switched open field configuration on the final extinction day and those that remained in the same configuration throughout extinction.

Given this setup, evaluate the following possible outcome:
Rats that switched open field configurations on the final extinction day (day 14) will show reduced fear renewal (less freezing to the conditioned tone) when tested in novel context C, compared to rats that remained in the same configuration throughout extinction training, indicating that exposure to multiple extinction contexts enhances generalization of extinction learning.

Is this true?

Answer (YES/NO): NO